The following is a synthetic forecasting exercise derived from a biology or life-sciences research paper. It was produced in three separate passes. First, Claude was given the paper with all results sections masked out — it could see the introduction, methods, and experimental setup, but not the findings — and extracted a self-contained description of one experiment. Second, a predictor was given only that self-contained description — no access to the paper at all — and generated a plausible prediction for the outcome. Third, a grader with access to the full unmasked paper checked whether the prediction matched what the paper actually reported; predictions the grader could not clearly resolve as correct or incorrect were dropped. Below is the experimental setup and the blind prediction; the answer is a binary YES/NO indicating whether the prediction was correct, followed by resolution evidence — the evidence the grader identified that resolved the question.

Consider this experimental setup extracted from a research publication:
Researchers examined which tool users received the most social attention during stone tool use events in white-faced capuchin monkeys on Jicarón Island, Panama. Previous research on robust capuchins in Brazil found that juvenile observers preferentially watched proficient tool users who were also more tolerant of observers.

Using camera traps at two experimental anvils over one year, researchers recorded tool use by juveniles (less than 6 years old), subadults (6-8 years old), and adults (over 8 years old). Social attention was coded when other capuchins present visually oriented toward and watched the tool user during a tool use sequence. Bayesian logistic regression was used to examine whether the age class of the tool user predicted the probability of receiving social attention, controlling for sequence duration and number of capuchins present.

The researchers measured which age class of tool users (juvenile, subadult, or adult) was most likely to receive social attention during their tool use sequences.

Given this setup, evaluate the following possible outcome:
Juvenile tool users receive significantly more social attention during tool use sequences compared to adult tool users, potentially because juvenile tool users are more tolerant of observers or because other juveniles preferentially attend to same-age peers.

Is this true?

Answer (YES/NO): NO